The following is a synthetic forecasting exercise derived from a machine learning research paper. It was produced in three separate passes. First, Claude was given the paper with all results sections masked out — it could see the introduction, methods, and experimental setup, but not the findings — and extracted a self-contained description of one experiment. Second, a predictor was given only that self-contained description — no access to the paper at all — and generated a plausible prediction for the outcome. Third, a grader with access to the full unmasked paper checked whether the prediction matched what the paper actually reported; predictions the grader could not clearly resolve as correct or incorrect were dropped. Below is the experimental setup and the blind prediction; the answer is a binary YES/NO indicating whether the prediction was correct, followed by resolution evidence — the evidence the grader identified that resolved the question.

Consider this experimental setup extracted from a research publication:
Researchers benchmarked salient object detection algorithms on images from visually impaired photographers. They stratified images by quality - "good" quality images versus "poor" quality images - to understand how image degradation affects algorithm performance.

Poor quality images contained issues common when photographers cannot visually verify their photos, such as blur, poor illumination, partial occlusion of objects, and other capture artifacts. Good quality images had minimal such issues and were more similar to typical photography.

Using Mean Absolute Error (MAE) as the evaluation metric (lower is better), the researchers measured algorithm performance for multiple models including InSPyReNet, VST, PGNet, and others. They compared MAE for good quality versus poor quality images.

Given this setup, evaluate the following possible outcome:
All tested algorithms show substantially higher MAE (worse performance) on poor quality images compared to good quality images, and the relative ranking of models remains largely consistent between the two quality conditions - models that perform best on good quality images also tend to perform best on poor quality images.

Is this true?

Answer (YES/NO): YES